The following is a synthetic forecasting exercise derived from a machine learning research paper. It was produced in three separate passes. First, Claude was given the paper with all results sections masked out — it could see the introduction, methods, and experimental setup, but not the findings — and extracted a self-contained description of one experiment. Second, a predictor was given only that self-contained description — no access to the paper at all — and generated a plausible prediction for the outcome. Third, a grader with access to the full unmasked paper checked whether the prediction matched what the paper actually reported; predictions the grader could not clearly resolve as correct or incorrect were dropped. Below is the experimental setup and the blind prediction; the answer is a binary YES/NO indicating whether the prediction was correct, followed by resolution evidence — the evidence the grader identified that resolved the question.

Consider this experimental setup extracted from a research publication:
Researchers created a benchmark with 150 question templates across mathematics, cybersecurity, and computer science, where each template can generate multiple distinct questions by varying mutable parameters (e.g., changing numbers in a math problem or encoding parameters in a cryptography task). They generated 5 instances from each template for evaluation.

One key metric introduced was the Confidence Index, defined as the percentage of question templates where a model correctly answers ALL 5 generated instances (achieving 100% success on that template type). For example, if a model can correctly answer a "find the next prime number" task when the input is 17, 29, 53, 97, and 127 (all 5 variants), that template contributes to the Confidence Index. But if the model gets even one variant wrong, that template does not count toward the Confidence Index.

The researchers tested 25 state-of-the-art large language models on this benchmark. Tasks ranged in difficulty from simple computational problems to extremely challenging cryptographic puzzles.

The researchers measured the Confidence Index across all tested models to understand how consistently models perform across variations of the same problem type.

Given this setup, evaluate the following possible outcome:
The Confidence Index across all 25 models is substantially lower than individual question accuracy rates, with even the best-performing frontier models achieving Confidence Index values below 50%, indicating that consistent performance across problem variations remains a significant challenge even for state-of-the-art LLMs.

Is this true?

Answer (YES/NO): YES